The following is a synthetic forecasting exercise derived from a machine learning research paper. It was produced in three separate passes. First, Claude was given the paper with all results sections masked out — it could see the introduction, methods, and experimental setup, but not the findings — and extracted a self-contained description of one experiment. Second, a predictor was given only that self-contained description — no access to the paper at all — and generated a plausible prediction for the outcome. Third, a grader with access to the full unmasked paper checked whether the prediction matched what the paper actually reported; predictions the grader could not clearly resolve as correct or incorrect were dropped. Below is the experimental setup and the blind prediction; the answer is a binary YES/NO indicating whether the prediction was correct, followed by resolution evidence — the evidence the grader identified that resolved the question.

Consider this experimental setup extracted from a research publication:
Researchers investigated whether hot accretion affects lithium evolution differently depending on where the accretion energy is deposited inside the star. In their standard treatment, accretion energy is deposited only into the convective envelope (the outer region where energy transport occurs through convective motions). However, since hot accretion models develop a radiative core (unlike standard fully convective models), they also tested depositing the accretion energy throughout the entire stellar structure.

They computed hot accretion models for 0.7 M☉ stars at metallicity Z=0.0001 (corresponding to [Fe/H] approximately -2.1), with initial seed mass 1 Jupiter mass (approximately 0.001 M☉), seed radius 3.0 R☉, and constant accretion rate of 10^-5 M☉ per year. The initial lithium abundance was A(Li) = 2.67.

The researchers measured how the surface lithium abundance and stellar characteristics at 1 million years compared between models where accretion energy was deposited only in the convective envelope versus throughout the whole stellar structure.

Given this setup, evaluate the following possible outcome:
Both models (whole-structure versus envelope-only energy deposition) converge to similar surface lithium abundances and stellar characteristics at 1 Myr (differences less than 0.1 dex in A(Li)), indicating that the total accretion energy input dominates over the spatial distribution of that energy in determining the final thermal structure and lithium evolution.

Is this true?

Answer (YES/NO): YES